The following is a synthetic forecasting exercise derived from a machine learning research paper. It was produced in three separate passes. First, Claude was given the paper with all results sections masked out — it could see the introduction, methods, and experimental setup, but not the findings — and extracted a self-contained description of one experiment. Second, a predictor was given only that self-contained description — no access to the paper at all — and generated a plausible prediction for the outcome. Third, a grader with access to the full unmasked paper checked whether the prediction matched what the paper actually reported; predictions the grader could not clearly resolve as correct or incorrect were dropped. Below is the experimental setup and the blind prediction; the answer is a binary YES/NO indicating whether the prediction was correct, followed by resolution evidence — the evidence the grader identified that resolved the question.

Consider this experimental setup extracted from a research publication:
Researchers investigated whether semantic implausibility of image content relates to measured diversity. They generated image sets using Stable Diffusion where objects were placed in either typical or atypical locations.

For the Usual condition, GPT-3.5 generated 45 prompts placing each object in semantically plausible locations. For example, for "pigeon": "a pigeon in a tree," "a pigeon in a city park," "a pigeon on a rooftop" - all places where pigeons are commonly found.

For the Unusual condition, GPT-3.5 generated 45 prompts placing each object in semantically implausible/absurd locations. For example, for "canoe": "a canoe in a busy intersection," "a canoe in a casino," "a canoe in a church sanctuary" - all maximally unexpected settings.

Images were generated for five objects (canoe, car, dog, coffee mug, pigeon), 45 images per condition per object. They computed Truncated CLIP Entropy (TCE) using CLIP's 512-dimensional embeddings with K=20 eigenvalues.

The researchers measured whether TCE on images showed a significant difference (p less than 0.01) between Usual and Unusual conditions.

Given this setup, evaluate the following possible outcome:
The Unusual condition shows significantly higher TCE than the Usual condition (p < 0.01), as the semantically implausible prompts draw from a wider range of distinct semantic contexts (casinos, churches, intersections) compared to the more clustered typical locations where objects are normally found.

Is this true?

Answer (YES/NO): YES